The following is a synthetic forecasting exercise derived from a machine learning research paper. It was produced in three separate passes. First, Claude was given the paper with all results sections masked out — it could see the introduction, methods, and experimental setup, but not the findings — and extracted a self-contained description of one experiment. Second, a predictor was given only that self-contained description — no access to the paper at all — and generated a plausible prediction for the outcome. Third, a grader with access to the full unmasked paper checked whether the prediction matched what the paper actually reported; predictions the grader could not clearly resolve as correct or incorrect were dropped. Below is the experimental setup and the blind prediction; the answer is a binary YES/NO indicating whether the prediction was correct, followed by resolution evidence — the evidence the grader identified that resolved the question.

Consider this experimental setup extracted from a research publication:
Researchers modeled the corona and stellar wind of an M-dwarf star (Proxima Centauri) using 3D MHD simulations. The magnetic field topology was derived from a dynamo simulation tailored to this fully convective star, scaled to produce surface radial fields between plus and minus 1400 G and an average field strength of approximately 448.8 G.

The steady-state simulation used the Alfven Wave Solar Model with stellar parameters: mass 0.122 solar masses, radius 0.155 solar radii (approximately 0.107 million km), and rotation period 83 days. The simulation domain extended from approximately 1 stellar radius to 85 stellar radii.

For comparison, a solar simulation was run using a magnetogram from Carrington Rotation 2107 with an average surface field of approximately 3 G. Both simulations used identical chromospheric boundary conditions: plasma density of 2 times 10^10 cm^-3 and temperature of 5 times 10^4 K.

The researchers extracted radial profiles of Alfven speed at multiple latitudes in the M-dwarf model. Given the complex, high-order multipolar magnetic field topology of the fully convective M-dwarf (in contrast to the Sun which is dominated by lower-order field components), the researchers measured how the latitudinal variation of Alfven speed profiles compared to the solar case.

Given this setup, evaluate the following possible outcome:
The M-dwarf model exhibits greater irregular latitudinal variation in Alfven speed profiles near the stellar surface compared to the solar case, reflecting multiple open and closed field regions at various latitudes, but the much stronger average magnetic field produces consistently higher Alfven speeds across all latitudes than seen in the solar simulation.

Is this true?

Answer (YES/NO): NO